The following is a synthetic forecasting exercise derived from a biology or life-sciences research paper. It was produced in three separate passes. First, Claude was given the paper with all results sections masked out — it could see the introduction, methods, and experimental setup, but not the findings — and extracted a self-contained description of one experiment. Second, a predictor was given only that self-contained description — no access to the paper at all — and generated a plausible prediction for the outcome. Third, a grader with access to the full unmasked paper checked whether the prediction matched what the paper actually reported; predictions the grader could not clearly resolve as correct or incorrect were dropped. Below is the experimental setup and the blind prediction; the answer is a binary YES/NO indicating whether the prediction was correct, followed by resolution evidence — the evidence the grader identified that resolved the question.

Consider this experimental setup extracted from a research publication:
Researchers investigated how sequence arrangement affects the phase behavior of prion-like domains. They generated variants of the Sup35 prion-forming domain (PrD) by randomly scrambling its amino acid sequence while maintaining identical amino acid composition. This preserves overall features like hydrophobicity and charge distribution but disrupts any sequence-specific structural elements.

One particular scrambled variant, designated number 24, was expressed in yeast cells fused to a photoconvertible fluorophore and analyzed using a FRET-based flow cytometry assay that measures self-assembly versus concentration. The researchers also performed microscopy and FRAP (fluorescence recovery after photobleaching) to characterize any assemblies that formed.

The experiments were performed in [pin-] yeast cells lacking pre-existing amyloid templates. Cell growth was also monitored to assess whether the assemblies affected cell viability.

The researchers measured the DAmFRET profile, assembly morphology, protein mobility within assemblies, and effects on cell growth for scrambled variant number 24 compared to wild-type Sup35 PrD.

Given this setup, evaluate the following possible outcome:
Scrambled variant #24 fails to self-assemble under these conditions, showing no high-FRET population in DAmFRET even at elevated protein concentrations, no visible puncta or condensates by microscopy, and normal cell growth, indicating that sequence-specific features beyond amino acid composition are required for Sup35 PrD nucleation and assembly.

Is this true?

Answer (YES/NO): NO